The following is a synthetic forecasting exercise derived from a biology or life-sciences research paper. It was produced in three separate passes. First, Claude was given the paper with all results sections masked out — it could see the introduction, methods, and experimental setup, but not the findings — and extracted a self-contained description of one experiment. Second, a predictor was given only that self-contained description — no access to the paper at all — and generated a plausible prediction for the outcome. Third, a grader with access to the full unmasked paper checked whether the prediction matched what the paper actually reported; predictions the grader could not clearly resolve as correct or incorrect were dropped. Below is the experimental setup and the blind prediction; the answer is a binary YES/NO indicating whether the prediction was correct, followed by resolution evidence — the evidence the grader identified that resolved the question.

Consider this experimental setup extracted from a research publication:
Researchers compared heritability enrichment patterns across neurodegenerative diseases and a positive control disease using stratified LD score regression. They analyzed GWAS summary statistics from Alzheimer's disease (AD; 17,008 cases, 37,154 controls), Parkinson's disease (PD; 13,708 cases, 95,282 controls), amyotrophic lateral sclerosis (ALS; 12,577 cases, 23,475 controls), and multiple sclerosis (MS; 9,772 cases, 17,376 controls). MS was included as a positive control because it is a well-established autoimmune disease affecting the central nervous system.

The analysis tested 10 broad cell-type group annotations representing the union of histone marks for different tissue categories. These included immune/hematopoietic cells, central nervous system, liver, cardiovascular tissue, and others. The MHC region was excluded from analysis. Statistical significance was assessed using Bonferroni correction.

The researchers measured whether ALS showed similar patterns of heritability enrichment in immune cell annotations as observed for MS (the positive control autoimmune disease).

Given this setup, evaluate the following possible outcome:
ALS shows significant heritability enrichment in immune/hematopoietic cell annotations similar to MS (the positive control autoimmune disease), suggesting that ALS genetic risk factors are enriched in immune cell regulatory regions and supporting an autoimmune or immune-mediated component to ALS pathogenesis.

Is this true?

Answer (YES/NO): NO